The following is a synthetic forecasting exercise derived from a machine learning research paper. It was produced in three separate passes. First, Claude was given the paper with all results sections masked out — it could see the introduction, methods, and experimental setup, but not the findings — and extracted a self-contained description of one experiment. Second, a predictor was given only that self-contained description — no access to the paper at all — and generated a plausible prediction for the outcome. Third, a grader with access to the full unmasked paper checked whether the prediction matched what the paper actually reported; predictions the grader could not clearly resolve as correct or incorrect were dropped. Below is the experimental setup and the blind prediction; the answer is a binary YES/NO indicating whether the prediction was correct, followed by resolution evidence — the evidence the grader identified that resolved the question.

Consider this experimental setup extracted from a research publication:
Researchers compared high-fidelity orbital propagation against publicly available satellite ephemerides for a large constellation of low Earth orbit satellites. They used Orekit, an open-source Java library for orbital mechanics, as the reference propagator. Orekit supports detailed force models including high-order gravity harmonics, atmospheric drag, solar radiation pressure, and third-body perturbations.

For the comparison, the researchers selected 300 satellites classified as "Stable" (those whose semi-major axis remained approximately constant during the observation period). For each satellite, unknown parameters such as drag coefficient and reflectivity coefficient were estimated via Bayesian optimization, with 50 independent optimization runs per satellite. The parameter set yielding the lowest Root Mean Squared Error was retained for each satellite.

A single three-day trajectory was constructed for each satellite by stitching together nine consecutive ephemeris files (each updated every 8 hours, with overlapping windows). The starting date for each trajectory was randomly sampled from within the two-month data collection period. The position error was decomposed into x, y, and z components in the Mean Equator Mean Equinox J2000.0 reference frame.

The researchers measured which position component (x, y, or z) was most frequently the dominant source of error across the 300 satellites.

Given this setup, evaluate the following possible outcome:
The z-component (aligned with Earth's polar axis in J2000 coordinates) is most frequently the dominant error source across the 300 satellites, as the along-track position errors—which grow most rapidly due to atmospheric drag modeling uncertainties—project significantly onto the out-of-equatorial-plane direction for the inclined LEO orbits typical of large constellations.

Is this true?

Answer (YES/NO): NO